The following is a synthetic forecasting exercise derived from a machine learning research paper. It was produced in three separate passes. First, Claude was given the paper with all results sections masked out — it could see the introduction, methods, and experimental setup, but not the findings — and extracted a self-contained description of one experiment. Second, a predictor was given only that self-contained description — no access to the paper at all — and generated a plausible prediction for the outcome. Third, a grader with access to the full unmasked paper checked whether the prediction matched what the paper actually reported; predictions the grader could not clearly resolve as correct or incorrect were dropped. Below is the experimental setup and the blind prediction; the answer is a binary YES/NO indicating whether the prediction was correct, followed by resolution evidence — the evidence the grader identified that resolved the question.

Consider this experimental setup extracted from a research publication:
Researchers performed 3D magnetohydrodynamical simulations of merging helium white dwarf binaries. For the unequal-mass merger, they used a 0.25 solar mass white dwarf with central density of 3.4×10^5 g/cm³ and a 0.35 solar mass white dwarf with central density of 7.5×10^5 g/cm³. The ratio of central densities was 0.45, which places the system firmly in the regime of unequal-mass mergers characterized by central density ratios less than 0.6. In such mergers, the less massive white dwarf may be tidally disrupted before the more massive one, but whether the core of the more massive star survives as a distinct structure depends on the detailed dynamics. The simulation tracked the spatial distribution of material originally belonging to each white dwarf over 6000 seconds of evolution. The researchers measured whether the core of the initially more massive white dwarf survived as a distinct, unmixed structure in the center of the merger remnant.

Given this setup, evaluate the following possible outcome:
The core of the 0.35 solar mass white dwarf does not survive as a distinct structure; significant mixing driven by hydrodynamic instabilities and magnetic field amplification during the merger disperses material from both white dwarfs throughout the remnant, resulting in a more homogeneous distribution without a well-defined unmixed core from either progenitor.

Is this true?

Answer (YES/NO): NO